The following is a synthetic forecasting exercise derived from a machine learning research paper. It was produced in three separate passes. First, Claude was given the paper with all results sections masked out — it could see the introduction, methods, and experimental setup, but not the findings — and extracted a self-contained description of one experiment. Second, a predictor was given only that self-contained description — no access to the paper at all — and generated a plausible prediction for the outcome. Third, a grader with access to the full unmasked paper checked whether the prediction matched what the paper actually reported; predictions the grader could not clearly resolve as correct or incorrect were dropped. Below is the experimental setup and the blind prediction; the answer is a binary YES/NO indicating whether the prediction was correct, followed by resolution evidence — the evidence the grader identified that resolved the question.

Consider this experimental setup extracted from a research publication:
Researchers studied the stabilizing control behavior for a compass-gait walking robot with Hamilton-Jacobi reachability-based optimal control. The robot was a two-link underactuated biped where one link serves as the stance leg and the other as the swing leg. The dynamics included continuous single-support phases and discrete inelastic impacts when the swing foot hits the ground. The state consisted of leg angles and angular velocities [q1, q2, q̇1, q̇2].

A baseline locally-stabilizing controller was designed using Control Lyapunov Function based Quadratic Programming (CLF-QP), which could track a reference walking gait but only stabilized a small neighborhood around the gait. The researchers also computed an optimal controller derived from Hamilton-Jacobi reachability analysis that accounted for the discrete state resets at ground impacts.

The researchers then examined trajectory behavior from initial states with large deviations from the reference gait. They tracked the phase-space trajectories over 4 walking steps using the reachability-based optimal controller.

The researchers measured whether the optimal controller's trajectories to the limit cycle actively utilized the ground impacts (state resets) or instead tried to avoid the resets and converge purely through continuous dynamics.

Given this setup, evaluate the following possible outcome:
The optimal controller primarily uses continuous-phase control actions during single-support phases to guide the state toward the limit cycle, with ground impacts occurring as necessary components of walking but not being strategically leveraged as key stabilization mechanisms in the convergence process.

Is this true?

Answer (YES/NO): NO